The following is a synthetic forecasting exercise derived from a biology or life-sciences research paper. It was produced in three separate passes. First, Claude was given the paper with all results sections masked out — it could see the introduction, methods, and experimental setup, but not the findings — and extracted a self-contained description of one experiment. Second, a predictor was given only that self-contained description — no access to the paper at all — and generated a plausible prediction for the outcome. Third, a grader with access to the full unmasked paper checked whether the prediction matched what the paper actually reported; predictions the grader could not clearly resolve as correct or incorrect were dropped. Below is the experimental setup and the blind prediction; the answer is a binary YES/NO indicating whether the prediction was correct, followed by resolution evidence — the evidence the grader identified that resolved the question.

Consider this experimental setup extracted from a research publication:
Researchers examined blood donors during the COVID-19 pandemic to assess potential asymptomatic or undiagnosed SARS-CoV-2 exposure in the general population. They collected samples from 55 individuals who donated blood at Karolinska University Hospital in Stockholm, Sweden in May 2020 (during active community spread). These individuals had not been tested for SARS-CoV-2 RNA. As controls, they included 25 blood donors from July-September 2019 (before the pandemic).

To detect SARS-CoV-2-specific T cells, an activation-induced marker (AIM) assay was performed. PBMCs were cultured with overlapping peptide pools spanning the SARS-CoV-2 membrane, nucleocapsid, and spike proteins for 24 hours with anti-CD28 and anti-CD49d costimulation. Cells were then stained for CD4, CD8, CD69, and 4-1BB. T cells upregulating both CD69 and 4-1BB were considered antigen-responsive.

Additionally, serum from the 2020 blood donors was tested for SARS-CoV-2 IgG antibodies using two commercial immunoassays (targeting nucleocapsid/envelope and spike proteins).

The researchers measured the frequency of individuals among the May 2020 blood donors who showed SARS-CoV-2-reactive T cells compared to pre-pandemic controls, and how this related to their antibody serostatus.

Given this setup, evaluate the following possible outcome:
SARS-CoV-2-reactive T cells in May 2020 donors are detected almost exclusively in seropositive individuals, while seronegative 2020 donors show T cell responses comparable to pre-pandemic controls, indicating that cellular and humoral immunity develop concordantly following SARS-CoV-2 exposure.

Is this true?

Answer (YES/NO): NO